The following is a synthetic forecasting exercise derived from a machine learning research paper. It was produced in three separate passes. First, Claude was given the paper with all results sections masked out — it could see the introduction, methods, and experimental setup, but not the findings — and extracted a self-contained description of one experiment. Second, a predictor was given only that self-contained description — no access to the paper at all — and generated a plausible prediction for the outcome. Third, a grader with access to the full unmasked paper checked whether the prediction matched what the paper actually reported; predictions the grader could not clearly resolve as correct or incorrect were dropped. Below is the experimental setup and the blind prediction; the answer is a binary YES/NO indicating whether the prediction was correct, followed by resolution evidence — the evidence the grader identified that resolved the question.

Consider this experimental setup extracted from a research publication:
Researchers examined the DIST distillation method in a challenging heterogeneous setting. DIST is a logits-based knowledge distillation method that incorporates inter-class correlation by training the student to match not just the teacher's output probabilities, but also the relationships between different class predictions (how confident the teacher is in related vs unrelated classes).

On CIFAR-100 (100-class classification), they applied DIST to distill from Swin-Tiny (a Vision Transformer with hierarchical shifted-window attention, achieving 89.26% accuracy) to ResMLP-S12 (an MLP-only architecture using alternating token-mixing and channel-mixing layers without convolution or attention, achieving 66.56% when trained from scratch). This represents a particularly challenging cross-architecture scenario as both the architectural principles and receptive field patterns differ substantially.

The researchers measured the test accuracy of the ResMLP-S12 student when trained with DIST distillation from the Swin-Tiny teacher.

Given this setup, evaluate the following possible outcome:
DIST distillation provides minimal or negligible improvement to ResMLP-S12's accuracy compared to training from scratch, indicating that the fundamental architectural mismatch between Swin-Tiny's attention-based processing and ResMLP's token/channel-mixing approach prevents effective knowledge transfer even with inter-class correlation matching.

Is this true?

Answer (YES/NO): NO